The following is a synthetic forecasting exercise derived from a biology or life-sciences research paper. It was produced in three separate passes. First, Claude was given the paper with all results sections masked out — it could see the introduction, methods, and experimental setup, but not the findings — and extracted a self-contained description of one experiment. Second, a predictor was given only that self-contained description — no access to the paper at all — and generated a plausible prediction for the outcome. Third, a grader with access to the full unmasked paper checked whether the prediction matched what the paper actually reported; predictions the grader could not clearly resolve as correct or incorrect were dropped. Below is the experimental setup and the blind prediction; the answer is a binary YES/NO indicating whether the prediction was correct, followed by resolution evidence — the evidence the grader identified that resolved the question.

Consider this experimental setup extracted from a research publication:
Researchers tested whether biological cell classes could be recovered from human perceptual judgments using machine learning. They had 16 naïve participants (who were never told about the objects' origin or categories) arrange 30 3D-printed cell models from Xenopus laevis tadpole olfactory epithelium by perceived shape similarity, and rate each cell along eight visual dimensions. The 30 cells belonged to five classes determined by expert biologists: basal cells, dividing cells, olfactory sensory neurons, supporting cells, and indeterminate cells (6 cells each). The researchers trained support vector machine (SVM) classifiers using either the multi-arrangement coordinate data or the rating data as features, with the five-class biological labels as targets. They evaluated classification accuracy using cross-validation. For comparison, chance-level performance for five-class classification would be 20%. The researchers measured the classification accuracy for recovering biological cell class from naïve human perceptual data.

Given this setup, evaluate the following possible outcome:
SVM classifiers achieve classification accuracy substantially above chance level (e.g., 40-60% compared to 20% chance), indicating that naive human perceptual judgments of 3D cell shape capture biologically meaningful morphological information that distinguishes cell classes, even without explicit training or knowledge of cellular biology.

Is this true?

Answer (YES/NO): YES